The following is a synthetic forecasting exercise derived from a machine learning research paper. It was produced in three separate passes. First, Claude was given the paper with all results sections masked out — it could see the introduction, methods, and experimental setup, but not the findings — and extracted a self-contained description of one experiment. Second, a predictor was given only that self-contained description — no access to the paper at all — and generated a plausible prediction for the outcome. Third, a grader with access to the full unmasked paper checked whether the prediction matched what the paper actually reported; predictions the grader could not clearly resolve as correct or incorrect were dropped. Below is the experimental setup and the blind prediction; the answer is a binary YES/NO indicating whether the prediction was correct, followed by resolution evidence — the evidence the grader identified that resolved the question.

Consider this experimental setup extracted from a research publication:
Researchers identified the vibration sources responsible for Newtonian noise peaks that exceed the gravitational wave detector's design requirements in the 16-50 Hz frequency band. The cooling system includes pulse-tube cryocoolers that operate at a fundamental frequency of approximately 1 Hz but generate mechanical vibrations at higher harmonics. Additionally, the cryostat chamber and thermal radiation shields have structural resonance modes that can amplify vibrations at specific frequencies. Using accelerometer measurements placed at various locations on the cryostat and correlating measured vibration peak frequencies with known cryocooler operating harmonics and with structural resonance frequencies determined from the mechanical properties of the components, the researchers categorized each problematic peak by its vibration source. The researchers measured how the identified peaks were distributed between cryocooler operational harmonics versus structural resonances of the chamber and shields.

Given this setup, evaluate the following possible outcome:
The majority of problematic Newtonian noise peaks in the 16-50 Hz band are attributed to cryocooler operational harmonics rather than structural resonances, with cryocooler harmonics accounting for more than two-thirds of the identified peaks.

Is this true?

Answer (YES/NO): NO